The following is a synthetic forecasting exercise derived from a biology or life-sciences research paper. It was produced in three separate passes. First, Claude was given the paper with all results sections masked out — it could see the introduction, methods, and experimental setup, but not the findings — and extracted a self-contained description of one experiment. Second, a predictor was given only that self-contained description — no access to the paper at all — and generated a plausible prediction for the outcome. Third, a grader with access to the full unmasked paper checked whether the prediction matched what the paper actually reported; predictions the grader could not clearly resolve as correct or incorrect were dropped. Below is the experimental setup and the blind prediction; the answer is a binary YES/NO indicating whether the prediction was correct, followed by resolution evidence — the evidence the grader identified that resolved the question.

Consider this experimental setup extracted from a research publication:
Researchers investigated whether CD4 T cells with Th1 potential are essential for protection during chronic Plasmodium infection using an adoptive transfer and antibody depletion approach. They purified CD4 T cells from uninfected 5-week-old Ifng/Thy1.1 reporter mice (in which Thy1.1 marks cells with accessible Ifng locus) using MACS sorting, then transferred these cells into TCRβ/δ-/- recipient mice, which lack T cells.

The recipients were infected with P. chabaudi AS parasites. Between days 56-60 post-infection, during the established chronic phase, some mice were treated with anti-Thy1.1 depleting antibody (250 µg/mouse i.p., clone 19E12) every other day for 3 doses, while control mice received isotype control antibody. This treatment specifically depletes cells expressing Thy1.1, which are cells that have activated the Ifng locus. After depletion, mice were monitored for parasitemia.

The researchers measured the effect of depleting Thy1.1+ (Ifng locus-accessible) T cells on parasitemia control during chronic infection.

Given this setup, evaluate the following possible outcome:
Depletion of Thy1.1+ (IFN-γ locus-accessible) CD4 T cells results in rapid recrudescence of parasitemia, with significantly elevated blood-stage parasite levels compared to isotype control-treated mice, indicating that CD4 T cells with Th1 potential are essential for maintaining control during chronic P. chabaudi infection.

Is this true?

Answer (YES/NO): NO